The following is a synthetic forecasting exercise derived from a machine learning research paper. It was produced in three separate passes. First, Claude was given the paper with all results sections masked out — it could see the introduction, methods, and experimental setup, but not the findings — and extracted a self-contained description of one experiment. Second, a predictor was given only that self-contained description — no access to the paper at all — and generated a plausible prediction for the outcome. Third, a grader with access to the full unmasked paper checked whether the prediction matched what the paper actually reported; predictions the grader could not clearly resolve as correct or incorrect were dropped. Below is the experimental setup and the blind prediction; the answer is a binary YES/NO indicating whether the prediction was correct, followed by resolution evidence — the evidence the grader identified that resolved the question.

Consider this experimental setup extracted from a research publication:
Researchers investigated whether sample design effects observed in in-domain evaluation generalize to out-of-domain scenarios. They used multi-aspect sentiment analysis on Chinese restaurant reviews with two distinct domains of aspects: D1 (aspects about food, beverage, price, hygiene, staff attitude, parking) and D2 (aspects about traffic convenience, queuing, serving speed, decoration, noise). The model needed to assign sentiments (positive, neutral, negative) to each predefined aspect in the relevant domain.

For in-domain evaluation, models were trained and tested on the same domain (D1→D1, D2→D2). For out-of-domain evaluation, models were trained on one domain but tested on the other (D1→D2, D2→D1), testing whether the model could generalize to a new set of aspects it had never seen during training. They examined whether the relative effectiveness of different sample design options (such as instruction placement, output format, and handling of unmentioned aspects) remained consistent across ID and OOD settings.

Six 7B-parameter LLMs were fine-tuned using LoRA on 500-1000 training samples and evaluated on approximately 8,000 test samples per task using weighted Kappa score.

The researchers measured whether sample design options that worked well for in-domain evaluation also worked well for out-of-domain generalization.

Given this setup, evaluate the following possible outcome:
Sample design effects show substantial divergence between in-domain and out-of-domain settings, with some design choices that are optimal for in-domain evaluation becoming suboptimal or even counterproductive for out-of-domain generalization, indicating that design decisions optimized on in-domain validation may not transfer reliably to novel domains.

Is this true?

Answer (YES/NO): NO